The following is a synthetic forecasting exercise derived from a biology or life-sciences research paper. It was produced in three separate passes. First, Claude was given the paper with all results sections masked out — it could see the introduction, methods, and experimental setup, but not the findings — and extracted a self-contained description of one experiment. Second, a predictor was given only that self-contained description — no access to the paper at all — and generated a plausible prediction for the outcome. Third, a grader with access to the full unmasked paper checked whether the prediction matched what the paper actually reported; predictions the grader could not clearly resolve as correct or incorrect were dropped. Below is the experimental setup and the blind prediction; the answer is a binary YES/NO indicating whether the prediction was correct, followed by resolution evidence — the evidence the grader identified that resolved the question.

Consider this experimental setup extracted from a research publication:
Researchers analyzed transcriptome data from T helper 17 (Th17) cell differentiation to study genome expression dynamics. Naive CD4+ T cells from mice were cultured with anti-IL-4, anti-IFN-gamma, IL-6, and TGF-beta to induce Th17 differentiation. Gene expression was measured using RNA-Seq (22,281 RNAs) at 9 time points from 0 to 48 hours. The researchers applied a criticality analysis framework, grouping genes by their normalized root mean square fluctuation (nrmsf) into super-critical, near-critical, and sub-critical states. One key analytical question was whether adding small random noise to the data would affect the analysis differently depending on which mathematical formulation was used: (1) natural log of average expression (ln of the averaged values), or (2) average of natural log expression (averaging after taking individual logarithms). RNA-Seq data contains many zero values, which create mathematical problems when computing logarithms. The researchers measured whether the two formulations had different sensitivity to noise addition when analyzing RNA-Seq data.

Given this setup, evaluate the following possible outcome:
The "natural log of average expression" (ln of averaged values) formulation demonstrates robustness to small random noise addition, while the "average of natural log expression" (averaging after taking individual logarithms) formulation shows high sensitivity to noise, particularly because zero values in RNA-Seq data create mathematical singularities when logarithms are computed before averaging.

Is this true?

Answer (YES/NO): YES